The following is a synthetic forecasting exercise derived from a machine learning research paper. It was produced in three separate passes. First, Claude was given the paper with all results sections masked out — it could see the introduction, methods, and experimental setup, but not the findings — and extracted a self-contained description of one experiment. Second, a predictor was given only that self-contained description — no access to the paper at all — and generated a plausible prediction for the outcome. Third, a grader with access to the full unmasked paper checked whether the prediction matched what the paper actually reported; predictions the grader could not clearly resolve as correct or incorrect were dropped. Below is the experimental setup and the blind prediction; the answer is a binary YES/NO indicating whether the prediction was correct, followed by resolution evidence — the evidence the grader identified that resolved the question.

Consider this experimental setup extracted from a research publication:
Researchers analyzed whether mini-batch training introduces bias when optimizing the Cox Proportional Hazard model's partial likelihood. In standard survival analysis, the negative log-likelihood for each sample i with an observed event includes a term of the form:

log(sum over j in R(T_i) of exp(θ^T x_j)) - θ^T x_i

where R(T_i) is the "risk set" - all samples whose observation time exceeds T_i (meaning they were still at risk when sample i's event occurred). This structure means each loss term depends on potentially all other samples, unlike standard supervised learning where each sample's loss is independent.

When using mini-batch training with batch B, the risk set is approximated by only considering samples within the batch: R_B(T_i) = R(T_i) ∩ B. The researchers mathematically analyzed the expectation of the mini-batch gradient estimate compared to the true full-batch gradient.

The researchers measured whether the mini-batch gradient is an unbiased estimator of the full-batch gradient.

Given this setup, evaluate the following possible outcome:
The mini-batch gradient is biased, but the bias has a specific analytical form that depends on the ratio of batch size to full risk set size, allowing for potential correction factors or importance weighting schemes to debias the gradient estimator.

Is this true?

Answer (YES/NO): NO